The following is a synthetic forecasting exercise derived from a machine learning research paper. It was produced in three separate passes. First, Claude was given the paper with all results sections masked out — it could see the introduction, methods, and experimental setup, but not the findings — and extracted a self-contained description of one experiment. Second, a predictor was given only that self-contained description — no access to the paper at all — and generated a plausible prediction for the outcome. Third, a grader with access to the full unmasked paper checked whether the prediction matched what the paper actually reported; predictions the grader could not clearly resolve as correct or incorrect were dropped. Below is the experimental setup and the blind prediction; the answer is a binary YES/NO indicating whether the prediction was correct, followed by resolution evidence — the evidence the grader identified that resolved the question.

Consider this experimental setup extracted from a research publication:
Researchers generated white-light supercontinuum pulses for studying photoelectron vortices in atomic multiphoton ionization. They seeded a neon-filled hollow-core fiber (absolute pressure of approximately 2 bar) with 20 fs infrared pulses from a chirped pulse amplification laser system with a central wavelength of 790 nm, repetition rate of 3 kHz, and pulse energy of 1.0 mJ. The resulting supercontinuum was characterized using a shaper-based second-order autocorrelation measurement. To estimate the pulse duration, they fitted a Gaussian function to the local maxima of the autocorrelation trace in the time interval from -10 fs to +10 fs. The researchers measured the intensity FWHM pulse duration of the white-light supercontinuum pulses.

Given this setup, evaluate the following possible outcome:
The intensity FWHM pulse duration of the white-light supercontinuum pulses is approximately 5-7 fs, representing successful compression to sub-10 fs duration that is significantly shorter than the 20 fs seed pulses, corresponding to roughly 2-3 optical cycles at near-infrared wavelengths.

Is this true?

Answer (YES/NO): YES